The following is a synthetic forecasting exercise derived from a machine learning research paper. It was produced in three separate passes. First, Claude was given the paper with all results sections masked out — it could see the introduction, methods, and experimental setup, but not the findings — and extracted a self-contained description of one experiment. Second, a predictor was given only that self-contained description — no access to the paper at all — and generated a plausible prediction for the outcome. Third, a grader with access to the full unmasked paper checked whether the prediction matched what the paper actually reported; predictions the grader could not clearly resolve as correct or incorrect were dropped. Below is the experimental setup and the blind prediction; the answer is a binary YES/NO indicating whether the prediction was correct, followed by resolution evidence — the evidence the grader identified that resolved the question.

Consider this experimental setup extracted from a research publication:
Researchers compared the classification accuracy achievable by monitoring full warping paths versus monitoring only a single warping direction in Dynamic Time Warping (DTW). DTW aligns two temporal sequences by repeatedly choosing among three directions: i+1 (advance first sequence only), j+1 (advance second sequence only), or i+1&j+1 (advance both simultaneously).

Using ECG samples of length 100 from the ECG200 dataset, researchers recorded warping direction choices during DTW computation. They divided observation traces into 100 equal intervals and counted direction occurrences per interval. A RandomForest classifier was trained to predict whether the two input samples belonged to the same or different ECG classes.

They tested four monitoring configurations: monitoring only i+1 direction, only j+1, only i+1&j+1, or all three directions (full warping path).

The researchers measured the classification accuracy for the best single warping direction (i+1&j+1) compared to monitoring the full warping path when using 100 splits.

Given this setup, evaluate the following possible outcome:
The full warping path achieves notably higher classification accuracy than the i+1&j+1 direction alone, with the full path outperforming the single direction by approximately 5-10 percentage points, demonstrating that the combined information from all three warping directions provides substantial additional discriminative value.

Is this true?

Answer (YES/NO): NO